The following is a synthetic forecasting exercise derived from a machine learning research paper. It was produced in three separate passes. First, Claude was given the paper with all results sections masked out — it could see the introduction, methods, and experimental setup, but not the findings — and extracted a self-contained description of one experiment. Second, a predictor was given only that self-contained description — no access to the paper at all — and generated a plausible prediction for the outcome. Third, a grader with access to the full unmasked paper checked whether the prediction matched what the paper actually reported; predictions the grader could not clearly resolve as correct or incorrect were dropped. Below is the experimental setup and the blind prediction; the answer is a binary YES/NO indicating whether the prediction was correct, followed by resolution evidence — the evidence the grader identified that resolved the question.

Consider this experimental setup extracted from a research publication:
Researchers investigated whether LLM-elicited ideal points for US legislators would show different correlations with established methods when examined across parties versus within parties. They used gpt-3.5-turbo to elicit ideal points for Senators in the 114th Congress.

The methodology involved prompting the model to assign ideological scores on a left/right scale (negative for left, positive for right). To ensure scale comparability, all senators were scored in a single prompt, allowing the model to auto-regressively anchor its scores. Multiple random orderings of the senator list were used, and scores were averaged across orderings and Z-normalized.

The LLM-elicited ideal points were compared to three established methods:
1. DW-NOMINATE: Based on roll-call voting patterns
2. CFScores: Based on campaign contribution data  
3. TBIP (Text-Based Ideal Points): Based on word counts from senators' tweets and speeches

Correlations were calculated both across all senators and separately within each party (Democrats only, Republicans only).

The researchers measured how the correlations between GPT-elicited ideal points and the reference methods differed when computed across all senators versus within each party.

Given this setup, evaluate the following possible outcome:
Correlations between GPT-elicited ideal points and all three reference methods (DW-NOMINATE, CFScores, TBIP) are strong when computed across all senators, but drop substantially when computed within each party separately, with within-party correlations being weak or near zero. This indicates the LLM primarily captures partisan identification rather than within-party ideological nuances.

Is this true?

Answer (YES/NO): NO